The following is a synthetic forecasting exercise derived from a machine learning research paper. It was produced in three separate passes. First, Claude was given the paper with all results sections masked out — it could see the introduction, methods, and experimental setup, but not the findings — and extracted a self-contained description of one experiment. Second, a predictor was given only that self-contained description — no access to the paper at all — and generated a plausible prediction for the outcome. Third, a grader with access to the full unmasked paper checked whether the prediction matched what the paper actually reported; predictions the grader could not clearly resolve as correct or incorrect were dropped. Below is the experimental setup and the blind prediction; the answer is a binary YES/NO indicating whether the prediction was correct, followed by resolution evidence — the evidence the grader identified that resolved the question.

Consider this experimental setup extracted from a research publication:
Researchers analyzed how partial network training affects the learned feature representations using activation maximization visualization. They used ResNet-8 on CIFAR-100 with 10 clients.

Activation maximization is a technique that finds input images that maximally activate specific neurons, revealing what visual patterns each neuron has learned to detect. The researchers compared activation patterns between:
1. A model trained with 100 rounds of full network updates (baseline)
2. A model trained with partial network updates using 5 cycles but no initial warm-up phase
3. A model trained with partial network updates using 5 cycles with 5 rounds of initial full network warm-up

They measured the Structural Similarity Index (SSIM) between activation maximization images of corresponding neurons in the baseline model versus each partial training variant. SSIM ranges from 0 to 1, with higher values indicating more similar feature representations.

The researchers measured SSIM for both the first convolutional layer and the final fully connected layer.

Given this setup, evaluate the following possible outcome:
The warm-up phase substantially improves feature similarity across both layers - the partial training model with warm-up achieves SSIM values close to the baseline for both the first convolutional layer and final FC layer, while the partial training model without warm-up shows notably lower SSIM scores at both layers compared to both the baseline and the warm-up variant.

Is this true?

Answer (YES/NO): NO